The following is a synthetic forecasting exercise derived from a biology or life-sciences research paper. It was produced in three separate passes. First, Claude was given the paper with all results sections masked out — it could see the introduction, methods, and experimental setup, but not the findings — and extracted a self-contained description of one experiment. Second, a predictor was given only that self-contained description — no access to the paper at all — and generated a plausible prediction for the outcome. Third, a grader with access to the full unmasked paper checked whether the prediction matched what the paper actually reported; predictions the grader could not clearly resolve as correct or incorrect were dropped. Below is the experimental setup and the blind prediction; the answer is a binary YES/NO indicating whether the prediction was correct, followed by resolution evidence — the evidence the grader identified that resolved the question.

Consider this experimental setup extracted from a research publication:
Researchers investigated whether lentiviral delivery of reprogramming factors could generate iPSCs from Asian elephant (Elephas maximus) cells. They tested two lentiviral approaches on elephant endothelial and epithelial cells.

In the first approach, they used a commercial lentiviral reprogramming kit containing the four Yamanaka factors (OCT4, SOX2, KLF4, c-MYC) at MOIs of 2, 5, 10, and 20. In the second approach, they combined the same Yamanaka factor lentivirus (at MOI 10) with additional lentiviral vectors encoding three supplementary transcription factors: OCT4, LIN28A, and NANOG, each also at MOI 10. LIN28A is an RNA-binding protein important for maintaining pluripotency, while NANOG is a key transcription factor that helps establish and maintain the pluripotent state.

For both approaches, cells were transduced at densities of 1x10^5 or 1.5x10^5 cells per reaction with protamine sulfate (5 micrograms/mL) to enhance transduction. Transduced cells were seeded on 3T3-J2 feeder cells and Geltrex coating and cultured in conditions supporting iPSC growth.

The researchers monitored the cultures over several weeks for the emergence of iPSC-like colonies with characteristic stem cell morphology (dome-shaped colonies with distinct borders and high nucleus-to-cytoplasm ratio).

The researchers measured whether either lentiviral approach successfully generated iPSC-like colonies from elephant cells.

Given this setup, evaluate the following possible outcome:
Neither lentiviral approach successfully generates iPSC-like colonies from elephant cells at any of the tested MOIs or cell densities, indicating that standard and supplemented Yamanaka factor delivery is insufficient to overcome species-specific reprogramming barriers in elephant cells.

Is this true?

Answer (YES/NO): YES